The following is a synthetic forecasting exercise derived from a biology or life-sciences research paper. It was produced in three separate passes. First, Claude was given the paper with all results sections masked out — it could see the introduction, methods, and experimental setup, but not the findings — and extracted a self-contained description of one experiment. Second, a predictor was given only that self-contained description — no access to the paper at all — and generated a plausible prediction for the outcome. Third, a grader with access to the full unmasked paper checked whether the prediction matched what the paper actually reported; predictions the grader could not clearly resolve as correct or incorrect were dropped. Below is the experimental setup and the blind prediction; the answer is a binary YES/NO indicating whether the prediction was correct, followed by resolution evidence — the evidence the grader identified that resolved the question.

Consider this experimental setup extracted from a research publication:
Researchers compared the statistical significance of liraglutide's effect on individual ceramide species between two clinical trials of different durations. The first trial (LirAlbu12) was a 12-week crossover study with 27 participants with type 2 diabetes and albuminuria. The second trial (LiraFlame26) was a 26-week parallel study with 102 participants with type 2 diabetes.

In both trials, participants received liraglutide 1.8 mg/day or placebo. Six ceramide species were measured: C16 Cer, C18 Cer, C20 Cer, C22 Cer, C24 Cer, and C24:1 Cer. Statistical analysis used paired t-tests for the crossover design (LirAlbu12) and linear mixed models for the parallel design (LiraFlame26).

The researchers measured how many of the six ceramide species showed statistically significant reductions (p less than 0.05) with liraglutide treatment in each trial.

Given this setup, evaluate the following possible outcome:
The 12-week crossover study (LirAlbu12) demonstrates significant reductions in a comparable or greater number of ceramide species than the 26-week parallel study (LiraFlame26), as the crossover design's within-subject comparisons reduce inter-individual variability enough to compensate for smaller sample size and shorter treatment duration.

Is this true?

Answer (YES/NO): YES